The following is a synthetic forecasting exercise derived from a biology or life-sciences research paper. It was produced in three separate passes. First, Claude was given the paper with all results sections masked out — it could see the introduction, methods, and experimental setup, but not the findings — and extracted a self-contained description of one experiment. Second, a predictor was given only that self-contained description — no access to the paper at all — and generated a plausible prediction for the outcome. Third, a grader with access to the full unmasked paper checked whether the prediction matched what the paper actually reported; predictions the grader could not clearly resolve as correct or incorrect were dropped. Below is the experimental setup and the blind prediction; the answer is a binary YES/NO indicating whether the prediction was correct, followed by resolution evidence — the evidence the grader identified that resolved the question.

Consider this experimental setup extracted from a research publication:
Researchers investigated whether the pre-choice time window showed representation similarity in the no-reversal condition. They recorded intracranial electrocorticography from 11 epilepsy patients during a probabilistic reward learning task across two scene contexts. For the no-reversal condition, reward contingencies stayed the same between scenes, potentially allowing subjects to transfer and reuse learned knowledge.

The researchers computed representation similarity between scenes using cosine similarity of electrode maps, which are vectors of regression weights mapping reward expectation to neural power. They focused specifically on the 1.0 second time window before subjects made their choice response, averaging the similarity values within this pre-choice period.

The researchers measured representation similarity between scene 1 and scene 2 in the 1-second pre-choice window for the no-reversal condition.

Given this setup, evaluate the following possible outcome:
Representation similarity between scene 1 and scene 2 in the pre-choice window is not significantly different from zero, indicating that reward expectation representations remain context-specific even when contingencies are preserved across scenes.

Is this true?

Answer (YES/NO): NO